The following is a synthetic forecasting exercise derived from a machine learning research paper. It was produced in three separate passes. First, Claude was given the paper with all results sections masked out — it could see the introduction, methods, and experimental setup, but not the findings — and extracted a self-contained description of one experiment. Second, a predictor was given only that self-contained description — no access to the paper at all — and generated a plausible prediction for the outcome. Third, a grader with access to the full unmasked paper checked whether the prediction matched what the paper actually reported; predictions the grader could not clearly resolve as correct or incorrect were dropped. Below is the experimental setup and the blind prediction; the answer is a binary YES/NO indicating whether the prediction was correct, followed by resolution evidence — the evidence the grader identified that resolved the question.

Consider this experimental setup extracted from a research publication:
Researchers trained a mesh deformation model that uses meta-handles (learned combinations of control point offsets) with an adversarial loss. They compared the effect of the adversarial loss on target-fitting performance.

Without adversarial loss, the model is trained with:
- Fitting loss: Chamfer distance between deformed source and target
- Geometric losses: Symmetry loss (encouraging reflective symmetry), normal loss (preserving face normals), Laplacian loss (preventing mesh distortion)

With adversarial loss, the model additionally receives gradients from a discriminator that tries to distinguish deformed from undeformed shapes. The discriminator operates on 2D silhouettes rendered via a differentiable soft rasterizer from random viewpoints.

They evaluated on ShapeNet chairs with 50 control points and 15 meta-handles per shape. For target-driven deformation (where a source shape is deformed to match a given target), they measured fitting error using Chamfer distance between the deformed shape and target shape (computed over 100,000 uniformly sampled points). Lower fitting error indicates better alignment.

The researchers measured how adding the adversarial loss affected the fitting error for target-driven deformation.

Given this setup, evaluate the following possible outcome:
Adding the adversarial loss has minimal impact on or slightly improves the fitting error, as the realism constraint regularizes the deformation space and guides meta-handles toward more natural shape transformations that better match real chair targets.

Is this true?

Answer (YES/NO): NO